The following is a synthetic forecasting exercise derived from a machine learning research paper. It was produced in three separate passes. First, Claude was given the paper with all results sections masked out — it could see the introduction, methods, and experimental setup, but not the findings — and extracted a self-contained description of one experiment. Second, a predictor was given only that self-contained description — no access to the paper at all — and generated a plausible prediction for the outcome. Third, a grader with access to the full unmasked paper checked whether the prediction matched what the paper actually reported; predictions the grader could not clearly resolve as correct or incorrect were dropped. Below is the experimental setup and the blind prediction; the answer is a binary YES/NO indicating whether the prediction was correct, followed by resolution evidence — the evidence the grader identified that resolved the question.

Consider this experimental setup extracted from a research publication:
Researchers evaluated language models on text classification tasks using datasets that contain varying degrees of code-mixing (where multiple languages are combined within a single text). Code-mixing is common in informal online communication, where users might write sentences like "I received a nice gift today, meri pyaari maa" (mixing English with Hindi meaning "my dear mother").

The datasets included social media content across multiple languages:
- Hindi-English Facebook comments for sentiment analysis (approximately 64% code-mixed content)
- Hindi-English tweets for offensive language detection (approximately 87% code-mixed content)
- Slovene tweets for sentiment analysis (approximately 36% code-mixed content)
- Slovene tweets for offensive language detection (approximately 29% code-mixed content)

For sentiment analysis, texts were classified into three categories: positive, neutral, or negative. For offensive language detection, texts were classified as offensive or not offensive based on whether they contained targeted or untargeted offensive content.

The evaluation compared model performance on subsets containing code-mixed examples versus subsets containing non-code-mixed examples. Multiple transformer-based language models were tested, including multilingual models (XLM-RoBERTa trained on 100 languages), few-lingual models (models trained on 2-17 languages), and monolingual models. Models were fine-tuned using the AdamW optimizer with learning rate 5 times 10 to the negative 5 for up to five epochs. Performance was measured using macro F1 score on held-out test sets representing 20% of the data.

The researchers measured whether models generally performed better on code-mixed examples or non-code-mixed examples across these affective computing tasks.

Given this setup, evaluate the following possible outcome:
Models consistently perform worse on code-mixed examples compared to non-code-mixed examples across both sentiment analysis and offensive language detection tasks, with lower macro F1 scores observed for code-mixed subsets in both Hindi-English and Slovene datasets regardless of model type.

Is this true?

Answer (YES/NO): NO